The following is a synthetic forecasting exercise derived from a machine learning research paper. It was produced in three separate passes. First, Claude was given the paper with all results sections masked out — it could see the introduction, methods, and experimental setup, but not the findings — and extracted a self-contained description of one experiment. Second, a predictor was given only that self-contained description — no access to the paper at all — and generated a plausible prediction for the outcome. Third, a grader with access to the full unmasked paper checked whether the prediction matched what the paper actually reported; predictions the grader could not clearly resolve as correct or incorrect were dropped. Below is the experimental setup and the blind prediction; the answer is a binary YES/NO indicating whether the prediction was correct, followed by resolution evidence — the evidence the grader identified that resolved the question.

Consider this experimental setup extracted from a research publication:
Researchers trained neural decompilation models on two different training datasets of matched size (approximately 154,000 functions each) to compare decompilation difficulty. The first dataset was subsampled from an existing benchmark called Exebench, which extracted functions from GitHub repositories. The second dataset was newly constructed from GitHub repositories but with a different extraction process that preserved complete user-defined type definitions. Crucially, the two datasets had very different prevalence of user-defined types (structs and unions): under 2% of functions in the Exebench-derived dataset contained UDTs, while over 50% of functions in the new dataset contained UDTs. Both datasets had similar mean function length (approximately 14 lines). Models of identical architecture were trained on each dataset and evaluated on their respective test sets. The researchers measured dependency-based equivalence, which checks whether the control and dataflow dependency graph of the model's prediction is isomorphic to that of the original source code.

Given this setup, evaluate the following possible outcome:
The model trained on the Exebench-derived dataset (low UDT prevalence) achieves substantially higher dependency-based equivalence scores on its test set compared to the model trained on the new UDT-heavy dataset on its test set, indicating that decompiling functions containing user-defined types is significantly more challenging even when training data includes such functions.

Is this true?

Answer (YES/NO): YES